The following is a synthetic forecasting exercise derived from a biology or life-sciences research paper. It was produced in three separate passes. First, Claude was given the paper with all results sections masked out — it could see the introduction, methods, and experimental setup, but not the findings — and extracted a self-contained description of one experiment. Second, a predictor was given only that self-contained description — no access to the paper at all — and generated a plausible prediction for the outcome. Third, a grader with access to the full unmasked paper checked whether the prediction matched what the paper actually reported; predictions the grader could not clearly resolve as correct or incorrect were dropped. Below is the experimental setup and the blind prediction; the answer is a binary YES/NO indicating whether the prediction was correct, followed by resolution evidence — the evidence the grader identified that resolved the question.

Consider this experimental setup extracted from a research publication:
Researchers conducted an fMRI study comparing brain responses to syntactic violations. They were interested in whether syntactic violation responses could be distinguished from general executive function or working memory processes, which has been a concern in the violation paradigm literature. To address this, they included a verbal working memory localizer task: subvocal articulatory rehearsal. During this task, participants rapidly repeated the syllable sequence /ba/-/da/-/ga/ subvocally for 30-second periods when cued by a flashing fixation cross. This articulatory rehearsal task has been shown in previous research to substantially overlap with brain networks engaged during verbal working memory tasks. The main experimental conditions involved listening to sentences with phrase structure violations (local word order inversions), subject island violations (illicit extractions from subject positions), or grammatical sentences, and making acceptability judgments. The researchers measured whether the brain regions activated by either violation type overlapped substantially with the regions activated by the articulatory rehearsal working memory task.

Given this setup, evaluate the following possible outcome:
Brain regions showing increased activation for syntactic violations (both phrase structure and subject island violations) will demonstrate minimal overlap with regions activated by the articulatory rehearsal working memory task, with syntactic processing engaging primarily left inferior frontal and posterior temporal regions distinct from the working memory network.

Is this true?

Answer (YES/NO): NO